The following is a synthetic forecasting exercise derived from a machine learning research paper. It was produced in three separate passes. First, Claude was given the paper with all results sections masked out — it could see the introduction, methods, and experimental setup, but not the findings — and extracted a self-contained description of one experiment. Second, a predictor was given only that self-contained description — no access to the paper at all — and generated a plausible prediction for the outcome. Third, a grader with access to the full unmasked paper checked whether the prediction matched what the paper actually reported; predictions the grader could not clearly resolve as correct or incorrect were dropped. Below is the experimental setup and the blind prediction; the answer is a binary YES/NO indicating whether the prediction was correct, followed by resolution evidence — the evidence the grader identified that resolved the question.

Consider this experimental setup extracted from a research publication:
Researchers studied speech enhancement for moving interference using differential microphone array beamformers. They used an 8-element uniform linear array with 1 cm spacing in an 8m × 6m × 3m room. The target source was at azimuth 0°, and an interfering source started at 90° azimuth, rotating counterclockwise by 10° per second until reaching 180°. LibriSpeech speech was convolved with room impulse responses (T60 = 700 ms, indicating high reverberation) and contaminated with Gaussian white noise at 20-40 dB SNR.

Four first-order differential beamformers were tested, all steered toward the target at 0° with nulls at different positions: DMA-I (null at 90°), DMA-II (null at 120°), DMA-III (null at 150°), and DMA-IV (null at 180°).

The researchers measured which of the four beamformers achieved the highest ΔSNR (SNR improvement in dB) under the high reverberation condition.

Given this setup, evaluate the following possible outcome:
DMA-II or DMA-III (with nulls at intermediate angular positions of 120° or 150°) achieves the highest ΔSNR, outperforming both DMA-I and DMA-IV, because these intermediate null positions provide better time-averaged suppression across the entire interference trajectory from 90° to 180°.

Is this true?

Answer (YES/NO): NO